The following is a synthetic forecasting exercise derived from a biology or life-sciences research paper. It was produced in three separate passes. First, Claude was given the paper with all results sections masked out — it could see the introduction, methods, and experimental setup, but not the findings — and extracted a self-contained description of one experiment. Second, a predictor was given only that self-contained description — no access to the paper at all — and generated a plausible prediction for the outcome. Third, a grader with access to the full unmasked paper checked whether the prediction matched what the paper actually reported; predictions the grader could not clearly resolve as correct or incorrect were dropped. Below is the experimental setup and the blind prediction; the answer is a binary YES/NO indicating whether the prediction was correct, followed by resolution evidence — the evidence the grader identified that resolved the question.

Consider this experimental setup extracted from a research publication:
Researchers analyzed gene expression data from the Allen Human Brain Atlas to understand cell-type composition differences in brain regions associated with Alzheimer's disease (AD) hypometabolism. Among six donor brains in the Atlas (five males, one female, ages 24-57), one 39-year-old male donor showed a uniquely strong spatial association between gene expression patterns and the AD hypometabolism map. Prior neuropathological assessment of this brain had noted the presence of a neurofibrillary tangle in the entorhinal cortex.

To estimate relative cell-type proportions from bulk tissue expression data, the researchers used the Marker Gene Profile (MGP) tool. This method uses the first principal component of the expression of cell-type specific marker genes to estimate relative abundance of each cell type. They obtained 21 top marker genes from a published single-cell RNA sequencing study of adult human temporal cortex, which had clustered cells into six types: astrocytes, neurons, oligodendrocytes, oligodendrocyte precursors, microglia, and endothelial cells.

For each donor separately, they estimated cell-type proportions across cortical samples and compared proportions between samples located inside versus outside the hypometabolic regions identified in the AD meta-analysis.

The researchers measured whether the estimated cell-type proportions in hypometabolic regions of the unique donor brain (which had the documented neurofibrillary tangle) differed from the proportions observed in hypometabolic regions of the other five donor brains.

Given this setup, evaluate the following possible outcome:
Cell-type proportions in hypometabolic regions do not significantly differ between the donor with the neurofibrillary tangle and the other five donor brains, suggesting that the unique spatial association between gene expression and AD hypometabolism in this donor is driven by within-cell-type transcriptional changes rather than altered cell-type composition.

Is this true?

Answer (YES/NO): NO